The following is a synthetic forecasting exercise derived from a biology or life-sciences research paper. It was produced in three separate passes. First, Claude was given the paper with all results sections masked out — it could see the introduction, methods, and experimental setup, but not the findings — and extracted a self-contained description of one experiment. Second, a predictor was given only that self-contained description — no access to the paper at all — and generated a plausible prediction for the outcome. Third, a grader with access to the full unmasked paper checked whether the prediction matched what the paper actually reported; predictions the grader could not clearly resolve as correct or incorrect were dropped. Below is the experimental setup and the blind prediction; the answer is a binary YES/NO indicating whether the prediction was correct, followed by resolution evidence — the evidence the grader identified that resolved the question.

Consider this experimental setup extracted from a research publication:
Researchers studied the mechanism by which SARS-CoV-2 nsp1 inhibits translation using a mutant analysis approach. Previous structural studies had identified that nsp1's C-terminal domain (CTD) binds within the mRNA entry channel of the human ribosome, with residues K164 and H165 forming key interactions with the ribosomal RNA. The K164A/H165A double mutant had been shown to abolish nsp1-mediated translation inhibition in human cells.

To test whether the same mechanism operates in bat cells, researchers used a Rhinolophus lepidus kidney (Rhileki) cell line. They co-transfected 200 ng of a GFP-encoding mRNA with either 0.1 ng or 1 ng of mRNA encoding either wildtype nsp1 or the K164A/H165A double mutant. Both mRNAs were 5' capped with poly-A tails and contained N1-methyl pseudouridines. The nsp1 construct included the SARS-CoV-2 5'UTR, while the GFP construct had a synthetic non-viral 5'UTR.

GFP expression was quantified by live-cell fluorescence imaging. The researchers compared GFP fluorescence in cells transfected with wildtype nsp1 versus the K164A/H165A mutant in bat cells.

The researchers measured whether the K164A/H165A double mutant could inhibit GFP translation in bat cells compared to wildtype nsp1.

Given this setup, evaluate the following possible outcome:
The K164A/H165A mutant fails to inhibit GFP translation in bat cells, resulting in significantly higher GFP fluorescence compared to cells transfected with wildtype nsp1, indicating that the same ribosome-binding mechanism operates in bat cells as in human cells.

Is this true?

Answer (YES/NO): YES